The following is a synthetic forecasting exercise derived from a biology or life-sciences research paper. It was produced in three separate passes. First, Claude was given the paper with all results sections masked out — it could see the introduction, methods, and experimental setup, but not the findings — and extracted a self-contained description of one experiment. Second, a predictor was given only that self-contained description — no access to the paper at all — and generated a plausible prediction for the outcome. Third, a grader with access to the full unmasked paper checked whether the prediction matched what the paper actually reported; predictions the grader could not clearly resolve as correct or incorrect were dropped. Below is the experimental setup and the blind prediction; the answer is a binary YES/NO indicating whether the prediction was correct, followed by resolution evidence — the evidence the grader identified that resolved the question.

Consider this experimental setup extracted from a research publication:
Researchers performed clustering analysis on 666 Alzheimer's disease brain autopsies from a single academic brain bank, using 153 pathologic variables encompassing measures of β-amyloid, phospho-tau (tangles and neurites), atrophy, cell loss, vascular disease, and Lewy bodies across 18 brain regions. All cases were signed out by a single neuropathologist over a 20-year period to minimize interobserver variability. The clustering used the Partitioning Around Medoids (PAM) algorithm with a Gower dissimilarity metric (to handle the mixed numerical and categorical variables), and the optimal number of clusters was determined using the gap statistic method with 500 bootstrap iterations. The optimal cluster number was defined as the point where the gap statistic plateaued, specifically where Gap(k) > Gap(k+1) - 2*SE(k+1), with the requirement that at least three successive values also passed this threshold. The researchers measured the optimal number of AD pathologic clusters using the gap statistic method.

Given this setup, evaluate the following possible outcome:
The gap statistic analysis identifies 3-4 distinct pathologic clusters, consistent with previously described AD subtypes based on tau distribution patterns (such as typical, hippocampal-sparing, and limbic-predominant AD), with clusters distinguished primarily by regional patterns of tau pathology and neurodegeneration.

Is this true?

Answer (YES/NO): NO